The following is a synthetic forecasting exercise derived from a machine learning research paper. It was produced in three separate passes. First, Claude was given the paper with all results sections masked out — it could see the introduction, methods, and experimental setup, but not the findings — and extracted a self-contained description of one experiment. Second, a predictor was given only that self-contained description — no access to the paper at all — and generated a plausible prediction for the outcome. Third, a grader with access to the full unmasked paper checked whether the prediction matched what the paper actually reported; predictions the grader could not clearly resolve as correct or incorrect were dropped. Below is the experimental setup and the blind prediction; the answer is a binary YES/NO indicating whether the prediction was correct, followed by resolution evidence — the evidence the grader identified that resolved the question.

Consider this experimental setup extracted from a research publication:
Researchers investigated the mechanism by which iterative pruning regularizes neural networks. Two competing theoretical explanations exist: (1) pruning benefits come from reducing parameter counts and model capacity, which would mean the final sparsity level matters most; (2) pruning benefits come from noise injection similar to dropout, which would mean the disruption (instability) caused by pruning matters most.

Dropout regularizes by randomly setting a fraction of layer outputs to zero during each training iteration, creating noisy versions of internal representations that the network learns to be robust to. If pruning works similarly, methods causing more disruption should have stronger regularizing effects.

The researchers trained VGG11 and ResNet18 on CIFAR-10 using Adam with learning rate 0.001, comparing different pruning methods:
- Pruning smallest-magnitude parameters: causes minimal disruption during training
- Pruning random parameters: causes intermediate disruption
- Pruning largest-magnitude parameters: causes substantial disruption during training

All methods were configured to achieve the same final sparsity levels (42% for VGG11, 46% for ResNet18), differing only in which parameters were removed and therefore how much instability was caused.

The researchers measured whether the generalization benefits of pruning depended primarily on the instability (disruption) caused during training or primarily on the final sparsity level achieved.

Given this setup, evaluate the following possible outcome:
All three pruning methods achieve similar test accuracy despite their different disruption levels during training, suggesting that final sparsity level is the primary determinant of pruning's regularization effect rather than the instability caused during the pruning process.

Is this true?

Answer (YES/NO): NO